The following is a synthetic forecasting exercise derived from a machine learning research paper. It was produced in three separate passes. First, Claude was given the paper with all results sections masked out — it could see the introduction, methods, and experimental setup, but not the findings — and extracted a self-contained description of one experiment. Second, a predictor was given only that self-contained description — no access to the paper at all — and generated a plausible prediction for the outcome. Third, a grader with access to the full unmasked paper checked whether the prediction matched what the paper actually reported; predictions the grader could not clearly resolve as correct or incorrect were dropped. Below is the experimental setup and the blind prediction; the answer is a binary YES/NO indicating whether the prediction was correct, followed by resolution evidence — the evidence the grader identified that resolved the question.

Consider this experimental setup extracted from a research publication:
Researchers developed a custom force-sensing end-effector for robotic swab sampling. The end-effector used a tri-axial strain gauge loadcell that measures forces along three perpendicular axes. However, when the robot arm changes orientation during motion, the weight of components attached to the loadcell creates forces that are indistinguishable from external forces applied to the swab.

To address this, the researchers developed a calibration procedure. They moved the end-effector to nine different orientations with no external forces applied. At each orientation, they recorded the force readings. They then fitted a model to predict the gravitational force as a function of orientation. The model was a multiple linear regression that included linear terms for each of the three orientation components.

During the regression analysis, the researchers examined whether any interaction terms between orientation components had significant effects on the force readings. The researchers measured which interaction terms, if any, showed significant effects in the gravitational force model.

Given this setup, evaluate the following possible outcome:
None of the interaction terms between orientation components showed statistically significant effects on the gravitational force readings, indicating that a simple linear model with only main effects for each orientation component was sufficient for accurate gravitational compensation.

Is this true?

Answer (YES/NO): NO